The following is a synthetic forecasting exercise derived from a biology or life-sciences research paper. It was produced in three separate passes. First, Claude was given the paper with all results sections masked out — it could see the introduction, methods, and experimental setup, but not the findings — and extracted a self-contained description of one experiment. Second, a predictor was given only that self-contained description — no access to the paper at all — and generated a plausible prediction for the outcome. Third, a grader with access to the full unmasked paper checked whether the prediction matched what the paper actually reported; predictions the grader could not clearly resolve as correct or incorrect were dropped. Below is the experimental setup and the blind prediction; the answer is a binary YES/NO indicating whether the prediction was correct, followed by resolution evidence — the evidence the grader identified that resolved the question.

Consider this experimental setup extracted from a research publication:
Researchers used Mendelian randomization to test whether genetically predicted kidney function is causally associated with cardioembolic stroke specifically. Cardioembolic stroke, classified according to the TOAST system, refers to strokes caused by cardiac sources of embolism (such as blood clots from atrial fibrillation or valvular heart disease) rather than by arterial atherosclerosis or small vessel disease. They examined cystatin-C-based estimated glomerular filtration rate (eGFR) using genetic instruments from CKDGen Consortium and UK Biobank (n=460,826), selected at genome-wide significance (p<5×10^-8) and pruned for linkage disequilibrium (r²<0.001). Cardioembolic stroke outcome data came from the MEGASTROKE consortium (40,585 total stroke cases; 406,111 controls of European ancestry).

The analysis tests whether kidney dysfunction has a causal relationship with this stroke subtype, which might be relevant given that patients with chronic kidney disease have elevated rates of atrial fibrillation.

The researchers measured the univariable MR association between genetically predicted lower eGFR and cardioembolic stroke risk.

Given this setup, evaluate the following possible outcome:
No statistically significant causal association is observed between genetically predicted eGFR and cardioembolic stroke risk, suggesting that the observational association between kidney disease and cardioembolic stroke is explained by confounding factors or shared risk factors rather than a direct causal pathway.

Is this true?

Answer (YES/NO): YES